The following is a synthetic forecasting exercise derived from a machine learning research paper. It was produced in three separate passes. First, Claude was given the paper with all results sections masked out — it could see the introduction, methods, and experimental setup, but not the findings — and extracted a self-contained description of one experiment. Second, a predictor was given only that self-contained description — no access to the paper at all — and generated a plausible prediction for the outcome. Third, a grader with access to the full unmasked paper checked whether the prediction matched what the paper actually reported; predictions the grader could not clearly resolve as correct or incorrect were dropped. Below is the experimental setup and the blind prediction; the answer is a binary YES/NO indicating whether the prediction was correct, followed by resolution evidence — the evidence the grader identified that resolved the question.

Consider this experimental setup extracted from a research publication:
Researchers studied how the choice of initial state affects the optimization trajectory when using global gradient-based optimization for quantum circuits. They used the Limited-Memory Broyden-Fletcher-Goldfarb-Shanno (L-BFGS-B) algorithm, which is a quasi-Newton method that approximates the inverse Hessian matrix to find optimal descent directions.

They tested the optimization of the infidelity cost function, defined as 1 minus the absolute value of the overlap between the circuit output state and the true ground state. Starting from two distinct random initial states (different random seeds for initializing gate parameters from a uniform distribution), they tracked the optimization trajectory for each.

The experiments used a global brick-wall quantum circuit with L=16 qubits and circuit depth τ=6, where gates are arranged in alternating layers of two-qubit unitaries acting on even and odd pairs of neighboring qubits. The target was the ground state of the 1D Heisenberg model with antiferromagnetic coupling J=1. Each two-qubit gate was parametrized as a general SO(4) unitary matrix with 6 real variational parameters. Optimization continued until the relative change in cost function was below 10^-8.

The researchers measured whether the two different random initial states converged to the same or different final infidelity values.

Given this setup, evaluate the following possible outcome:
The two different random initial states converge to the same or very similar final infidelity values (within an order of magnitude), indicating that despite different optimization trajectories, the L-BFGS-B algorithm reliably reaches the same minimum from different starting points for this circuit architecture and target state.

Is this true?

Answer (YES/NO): NO